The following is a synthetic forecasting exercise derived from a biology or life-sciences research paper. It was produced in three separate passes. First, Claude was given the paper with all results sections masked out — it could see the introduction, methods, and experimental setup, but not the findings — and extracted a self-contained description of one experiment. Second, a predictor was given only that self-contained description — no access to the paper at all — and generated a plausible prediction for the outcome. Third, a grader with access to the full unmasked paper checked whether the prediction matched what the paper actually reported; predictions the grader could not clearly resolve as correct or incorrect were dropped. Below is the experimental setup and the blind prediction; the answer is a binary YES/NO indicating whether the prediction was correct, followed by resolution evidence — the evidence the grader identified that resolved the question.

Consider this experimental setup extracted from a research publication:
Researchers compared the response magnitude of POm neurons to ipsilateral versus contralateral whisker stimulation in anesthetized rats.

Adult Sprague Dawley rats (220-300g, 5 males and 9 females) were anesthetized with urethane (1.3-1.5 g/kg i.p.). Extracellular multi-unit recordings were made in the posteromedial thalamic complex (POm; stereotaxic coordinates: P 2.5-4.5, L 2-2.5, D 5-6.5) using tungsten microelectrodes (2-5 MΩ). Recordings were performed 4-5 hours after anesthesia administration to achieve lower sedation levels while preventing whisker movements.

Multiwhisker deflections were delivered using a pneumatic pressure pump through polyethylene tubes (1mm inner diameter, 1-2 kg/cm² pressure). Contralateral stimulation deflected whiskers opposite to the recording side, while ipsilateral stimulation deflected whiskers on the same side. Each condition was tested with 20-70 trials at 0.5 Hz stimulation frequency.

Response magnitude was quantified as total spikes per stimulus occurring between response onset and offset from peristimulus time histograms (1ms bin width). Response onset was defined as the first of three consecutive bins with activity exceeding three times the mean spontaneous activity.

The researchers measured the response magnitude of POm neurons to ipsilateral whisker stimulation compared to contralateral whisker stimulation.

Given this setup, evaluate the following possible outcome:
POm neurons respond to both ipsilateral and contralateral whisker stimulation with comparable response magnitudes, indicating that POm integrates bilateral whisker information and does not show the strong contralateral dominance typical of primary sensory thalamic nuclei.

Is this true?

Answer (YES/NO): NO